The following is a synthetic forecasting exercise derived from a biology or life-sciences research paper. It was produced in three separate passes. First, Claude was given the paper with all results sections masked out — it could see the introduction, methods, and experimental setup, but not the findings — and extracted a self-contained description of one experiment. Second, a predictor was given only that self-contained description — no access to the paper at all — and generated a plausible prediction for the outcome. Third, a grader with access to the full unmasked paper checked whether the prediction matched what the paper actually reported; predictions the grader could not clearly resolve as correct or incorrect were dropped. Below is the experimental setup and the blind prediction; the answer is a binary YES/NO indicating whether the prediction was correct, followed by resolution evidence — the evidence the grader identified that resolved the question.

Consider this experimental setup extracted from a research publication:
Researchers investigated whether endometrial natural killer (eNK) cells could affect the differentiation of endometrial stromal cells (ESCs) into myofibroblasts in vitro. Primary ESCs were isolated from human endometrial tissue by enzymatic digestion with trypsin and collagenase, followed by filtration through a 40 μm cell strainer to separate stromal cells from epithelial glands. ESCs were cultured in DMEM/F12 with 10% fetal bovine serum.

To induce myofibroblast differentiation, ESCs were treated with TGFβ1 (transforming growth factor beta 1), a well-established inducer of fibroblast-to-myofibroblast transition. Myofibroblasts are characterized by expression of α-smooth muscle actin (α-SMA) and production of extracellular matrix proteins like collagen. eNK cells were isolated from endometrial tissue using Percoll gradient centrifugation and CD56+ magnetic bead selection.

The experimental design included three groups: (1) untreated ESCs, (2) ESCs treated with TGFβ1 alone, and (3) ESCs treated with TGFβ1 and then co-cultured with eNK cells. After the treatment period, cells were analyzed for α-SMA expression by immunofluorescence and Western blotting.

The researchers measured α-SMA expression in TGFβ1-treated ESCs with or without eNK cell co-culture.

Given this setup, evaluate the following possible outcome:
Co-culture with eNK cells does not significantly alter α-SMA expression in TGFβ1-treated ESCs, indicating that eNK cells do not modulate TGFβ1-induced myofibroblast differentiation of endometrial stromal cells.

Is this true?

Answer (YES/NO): NO